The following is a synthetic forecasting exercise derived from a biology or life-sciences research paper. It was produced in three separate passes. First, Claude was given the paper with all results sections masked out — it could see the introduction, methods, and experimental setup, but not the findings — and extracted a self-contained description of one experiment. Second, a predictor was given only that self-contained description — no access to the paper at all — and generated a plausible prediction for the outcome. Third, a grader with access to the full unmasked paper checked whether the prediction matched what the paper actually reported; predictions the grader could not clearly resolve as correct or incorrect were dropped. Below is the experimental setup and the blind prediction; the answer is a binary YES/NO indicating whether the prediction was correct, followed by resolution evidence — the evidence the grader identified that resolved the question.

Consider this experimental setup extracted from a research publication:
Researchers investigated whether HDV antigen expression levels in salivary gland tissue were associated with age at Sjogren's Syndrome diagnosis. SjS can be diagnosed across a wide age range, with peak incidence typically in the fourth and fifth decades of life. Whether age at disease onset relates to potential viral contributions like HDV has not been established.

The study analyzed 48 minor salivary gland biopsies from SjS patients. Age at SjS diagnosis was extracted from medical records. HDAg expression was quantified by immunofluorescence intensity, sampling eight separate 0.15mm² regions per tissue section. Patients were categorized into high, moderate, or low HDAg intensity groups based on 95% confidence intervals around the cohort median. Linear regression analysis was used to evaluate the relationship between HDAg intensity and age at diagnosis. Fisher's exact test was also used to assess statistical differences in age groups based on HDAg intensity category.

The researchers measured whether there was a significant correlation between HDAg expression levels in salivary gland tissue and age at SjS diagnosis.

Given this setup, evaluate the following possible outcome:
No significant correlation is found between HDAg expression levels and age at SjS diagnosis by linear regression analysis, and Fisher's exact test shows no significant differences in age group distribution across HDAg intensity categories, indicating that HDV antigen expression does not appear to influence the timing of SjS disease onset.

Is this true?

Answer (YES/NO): NO